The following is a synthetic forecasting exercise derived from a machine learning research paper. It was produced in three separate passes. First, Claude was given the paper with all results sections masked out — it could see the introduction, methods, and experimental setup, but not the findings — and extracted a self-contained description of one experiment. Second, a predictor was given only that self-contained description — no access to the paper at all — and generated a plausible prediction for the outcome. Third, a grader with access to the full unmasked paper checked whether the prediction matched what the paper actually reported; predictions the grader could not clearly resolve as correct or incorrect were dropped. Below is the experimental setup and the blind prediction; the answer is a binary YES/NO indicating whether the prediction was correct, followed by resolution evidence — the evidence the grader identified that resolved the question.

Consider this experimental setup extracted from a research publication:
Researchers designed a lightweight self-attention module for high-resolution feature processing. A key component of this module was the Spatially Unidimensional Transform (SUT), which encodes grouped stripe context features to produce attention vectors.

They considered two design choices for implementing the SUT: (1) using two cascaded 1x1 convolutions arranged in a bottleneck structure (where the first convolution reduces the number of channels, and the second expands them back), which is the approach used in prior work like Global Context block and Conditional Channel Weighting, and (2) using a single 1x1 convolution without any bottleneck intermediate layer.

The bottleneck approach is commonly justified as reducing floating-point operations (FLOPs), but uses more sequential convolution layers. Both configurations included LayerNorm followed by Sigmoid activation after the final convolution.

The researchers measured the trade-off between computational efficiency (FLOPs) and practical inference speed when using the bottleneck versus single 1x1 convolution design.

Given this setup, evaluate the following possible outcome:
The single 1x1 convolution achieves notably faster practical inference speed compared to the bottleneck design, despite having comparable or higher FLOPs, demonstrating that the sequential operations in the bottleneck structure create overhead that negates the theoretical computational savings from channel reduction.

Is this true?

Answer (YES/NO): YES